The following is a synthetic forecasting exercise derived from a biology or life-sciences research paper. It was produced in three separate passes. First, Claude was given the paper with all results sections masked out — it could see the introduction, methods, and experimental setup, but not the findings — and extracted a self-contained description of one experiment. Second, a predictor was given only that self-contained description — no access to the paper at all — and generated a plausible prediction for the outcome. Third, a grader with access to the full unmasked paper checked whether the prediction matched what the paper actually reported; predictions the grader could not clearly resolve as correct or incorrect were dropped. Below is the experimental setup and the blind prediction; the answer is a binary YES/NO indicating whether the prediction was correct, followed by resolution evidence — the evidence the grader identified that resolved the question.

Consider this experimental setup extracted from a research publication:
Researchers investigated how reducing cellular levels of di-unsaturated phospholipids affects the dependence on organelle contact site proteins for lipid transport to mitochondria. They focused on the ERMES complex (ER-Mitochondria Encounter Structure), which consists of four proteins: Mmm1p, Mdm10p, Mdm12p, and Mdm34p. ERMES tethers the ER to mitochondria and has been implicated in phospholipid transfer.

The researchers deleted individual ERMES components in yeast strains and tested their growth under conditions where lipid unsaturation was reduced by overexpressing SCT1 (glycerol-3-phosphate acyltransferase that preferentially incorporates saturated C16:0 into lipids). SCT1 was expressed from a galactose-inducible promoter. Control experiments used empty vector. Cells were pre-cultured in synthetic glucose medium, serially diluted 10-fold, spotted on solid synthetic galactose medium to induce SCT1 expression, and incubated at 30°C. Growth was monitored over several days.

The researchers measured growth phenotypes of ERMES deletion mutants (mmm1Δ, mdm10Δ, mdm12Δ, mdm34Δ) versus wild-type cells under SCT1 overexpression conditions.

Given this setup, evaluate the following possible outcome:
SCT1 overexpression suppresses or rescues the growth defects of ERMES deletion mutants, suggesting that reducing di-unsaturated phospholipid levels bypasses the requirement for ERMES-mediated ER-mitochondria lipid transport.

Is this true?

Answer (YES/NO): NO